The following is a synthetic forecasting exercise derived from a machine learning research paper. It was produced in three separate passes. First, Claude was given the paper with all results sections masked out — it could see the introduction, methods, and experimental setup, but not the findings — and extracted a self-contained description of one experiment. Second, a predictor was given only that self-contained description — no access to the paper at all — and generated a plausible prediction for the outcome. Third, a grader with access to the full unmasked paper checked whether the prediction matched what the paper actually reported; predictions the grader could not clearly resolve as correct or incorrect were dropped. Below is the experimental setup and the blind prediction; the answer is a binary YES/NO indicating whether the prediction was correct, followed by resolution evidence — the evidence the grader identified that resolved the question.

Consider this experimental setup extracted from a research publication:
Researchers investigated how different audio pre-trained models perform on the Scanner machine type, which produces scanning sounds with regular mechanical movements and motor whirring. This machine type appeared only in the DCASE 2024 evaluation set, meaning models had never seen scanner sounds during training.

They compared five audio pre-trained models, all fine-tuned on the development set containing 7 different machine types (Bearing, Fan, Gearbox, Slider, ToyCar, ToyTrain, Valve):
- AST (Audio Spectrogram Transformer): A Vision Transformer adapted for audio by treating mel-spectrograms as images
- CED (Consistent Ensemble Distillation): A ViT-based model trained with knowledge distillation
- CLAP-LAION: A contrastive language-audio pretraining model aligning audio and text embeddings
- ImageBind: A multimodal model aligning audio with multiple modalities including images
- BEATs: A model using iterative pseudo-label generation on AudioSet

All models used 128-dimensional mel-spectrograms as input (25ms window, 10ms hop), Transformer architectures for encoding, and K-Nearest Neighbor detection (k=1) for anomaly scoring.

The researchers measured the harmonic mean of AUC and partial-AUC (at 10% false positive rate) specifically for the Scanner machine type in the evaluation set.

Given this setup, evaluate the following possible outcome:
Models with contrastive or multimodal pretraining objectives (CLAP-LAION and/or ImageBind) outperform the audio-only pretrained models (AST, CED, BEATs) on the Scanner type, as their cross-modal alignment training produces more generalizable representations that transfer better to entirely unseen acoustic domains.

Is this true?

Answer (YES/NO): NO